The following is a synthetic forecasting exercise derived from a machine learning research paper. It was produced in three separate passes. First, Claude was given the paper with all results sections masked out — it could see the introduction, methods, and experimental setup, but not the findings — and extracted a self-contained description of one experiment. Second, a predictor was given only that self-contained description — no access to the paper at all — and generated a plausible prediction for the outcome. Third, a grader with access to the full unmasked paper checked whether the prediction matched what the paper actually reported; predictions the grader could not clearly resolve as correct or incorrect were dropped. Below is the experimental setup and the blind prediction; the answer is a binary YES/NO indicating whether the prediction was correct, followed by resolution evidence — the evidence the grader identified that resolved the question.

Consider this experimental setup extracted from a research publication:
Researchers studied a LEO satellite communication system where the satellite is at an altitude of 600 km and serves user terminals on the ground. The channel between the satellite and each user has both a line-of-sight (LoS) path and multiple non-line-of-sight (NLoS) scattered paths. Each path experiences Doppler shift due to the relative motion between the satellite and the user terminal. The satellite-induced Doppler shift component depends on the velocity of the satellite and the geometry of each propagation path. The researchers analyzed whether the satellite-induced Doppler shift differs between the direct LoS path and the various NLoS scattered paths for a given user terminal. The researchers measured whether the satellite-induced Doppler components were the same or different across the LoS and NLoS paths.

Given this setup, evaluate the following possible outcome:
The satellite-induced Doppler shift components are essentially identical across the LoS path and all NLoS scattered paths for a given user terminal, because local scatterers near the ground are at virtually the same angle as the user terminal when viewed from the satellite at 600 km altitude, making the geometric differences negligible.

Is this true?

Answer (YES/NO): YES